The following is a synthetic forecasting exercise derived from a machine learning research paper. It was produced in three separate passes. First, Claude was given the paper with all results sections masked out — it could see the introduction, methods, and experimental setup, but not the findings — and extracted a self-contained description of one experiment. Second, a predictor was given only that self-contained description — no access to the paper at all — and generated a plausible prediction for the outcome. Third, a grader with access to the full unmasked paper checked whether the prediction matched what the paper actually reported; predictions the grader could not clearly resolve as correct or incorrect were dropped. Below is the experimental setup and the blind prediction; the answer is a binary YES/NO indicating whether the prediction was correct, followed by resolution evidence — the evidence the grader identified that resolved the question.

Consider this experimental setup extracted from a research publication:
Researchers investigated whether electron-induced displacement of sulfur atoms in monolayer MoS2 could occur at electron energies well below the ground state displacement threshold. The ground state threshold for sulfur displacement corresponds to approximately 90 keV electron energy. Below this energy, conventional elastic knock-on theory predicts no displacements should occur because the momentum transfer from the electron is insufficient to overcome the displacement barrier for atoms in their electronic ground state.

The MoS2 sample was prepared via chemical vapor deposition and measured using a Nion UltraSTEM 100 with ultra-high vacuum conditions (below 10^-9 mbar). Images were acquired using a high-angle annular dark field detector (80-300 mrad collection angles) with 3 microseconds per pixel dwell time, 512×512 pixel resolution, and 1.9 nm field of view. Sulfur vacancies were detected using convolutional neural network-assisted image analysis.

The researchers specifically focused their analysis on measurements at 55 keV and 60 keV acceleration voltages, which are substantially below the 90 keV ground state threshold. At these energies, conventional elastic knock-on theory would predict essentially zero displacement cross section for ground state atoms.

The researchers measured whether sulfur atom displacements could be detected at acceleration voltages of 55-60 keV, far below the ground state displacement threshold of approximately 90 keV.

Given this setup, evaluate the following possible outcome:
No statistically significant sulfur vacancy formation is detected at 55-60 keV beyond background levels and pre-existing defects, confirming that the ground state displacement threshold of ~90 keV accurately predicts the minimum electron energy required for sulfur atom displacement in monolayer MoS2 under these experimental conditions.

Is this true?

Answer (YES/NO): NO